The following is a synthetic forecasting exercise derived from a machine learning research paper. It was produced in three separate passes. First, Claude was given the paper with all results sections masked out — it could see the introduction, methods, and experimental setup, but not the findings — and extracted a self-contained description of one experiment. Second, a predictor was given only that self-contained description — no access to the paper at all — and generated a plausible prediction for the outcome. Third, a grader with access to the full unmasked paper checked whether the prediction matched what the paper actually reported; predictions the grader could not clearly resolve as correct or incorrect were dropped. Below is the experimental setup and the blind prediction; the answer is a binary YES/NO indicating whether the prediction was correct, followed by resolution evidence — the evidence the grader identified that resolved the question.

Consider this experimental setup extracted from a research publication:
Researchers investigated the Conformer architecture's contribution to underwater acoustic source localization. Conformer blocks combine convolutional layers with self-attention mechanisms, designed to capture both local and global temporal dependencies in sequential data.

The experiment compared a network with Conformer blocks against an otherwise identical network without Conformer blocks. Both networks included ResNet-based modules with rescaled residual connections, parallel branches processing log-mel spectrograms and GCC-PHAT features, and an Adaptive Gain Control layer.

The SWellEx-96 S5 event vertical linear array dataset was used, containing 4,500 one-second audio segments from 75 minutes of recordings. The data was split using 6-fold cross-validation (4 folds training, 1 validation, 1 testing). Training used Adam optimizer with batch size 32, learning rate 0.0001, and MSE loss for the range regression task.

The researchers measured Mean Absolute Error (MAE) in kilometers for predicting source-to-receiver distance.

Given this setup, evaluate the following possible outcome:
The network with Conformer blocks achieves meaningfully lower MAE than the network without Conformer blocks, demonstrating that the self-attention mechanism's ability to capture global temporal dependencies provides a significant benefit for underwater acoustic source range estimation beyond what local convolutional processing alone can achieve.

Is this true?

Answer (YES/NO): YES